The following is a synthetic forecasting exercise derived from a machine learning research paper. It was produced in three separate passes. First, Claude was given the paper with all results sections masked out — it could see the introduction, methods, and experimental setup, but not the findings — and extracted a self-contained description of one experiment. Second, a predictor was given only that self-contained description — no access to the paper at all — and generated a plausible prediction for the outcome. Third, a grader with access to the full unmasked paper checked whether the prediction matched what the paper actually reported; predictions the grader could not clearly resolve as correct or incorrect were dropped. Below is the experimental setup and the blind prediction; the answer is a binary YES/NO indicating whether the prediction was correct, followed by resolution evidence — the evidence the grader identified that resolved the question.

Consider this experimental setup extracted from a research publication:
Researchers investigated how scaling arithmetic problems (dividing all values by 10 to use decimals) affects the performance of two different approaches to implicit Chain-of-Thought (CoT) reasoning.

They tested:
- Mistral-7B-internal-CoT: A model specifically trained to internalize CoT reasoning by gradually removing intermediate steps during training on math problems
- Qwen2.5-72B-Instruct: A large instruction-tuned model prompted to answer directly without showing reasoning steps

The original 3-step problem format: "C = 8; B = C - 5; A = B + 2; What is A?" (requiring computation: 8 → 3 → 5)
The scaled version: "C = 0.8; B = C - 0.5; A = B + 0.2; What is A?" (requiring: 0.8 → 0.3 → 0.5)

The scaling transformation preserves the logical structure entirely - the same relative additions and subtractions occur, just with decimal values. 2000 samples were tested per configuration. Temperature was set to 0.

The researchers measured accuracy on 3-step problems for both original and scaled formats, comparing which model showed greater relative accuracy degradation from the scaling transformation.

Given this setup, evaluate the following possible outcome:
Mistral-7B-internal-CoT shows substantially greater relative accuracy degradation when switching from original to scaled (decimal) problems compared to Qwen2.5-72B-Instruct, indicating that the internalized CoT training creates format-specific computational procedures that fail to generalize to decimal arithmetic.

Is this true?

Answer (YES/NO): YES